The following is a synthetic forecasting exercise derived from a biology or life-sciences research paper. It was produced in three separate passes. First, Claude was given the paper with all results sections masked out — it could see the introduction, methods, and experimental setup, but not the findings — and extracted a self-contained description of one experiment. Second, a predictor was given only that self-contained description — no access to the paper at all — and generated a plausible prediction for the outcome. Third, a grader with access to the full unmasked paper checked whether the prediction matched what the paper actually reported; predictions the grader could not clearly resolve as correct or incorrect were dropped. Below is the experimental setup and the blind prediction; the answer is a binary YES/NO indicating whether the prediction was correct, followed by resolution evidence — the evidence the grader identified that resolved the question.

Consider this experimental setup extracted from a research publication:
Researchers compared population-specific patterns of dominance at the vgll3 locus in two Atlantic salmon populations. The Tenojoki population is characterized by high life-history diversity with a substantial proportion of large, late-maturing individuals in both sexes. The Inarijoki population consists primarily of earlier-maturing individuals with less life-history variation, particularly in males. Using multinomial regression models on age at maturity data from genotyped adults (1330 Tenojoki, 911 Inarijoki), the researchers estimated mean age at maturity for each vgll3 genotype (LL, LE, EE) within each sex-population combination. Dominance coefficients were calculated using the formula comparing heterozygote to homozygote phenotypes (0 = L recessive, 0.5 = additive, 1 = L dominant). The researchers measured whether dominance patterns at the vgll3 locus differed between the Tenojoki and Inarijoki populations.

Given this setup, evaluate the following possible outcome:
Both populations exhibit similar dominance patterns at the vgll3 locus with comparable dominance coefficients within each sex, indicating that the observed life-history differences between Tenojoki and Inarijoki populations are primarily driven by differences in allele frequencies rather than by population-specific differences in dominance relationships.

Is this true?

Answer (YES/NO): NO